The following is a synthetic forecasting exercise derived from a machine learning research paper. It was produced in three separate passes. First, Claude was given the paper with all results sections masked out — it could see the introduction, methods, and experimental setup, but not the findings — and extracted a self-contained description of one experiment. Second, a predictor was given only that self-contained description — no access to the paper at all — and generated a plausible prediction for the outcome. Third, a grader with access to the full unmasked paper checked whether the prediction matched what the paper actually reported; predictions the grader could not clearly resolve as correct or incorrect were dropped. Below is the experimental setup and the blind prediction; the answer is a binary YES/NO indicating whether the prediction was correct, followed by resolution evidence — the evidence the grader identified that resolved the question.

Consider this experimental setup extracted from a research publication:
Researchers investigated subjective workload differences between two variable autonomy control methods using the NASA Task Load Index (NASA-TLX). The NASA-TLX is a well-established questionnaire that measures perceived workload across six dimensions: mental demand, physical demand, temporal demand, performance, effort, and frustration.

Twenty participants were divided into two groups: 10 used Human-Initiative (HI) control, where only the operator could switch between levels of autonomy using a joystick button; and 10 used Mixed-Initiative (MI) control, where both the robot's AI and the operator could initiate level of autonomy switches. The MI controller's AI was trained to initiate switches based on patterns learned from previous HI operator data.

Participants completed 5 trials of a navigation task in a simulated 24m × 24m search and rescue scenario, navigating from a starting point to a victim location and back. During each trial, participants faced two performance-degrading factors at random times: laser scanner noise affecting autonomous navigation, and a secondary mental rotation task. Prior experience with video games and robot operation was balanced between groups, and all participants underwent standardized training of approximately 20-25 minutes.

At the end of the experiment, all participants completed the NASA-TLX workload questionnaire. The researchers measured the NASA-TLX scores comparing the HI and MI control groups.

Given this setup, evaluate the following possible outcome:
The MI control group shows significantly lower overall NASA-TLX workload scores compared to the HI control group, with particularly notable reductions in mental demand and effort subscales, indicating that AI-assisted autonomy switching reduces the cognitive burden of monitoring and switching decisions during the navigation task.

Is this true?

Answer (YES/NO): NO